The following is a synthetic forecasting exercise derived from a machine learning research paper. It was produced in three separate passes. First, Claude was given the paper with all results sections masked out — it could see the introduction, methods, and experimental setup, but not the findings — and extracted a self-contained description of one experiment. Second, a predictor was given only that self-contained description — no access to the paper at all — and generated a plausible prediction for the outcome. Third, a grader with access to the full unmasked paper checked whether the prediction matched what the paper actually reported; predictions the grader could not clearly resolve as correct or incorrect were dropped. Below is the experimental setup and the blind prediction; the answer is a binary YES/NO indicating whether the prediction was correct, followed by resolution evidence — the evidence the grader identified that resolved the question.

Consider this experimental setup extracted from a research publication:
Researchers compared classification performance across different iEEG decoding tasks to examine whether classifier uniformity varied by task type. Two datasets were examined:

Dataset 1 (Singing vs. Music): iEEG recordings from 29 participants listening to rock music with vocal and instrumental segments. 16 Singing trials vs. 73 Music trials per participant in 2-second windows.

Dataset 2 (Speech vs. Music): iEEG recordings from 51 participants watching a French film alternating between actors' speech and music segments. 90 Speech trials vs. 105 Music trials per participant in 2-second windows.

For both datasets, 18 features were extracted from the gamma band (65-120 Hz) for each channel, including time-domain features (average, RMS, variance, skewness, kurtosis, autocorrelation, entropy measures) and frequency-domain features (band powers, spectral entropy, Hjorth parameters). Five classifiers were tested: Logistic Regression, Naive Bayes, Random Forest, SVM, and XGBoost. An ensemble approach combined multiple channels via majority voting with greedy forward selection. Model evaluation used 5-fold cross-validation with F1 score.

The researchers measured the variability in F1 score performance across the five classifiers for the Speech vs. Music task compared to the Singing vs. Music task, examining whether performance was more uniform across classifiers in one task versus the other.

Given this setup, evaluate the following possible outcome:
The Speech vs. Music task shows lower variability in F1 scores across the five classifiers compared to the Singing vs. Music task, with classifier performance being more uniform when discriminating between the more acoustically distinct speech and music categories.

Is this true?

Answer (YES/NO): YES